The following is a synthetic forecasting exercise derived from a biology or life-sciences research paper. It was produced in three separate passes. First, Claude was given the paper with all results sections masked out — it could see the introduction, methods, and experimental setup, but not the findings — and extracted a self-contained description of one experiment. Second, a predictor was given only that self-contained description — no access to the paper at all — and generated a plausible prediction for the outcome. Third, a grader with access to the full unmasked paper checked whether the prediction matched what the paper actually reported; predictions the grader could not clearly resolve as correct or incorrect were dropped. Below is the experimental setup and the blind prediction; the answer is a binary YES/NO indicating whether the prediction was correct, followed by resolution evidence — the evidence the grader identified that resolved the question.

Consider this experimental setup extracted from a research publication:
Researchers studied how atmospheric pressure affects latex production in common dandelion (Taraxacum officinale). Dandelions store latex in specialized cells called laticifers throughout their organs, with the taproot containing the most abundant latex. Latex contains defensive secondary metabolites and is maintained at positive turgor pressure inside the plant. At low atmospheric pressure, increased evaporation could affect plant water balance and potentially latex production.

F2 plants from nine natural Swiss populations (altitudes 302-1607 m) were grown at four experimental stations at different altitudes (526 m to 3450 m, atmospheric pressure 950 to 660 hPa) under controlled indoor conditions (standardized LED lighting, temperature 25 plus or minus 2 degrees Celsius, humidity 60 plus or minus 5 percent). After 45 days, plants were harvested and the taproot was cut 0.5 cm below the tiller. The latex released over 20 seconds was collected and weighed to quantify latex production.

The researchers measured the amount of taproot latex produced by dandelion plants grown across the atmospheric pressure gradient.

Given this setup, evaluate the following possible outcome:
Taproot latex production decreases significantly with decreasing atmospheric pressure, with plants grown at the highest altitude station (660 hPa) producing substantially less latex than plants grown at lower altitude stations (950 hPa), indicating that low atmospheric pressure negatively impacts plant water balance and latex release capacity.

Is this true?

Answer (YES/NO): NO